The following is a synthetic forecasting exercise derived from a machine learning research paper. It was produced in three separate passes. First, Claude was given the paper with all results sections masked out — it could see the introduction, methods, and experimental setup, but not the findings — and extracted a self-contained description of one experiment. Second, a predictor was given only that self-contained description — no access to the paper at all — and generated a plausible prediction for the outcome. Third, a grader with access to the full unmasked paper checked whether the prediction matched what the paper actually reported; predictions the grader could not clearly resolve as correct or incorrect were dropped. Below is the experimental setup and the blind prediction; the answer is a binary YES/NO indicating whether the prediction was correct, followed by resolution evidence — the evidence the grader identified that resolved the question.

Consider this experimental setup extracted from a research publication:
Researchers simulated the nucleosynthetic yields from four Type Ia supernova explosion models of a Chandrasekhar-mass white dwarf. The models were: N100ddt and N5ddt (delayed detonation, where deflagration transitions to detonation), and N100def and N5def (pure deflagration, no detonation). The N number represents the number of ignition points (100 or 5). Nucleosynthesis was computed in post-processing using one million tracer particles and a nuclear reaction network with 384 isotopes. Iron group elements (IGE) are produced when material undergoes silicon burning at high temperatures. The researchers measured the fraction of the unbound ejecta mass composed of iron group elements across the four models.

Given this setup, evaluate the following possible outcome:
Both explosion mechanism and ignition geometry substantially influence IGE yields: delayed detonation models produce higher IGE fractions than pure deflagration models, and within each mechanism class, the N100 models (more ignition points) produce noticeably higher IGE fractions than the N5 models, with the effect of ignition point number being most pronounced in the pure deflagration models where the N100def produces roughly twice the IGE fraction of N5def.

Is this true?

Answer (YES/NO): NO